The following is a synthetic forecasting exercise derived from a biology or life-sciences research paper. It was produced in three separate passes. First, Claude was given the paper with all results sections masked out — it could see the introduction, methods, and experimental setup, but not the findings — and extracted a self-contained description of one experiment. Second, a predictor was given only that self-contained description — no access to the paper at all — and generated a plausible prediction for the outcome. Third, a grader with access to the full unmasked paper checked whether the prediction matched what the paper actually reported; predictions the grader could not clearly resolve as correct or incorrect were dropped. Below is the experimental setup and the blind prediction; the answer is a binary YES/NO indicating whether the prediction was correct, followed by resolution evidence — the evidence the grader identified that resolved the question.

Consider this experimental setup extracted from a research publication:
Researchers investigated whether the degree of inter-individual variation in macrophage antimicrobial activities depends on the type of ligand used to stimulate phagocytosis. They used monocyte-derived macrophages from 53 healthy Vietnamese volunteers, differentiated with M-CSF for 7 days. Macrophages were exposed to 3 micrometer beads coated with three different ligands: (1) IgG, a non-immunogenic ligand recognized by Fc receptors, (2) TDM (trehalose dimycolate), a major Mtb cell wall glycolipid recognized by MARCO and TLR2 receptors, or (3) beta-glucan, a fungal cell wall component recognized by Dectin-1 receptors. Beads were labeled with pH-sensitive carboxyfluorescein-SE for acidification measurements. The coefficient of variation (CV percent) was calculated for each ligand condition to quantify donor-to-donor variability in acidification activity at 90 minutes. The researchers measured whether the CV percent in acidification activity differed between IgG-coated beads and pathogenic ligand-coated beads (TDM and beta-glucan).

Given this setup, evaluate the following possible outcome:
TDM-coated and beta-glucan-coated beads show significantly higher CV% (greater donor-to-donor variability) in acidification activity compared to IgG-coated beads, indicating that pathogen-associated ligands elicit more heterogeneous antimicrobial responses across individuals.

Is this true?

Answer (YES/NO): NO